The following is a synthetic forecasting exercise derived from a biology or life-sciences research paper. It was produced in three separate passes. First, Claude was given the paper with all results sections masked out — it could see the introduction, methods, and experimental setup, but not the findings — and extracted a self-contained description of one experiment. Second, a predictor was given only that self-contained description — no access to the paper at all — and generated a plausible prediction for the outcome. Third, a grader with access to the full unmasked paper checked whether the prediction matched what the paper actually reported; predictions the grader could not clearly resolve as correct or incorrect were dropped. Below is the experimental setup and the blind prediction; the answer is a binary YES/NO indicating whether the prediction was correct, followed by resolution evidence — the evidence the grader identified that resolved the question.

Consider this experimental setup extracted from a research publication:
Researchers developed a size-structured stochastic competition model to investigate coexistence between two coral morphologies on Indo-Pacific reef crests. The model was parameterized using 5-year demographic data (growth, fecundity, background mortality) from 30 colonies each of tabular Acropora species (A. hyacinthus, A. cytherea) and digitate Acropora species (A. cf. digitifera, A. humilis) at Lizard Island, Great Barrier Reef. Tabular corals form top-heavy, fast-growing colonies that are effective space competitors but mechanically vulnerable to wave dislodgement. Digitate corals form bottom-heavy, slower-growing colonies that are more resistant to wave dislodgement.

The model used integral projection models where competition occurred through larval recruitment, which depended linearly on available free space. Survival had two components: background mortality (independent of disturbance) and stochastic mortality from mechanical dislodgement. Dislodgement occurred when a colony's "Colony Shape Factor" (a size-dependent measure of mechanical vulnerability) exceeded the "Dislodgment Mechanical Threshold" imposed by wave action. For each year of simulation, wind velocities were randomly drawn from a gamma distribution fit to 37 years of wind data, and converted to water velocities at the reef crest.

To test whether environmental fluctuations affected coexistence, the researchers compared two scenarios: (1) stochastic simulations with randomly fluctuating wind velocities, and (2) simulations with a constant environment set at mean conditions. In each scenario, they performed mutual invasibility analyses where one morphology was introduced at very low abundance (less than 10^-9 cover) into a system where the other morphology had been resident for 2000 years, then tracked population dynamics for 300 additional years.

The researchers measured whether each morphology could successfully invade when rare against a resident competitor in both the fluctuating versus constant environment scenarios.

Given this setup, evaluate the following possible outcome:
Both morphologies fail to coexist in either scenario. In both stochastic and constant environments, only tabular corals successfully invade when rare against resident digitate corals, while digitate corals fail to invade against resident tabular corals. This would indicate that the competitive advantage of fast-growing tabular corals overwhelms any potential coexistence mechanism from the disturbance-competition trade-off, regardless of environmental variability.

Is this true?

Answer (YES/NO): NO